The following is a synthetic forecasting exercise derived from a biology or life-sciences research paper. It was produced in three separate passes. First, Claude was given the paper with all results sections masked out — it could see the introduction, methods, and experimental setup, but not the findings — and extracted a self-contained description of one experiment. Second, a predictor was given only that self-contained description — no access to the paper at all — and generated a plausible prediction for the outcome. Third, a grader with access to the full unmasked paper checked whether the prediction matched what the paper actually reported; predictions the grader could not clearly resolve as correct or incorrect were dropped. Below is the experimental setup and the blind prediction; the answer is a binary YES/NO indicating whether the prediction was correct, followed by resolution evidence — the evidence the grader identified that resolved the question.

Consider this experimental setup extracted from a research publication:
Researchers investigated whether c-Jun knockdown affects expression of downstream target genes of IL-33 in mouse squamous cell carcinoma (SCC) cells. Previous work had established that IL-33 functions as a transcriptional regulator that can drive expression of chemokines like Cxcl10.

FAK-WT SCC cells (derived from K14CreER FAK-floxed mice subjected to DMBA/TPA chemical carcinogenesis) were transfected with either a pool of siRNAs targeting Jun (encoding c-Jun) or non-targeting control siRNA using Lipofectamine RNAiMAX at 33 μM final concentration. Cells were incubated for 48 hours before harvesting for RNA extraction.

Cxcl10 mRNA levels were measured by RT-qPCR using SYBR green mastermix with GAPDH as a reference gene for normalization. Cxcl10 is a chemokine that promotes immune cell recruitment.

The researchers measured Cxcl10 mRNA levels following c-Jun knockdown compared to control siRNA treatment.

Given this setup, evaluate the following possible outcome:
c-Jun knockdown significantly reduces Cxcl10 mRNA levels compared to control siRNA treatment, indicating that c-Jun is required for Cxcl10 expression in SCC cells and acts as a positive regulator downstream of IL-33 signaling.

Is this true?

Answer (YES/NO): YES